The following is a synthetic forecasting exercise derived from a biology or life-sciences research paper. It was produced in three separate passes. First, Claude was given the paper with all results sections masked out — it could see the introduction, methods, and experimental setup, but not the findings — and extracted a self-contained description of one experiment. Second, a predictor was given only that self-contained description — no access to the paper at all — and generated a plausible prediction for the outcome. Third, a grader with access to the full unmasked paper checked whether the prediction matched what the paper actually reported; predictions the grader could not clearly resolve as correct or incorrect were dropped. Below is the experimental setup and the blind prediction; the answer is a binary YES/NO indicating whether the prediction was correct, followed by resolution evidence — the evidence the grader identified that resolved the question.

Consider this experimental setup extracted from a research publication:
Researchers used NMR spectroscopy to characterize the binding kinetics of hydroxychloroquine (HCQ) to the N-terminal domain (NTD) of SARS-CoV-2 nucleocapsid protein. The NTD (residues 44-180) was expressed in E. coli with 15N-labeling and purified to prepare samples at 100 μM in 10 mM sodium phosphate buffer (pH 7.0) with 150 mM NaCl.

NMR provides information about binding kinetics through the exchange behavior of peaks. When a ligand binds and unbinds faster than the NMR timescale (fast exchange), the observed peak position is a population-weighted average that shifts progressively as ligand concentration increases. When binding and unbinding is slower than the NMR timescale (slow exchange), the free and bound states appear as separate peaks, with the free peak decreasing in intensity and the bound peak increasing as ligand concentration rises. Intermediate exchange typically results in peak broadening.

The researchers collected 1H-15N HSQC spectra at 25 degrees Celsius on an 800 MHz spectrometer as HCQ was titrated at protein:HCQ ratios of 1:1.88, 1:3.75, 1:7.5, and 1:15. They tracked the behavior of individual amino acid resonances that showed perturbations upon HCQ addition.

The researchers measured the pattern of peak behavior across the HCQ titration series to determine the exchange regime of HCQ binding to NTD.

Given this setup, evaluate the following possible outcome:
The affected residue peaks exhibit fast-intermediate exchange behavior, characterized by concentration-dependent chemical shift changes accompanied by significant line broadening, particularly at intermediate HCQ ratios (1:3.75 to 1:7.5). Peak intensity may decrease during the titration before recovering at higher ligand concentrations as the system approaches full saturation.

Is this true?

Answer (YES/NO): NO